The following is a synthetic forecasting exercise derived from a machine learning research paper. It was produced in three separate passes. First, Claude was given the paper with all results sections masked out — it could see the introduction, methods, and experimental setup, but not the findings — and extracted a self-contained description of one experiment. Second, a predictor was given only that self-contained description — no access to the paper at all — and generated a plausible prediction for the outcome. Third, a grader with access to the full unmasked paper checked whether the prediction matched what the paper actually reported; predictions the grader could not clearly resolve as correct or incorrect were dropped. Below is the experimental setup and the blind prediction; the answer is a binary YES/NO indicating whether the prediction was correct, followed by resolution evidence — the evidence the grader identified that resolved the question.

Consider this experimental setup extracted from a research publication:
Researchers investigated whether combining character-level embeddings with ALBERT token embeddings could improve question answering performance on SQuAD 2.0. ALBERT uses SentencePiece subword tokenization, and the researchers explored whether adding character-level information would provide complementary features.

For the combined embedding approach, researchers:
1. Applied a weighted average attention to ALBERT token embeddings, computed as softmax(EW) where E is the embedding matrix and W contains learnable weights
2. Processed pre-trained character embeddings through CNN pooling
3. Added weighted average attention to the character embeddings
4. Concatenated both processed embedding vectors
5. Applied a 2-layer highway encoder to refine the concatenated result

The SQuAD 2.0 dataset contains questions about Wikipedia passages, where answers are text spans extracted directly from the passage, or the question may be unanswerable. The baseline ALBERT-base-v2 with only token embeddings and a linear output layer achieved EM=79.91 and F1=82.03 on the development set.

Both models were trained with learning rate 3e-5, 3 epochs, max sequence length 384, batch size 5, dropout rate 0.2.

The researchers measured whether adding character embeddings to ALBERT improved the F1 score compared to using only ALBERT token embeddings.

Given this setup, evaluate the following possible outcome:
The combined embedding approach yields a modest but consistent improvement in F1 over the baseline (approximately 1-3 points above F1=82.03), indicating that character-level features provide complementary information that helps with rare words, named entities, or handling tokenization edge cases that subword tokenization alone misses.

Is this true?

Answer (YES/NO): NO